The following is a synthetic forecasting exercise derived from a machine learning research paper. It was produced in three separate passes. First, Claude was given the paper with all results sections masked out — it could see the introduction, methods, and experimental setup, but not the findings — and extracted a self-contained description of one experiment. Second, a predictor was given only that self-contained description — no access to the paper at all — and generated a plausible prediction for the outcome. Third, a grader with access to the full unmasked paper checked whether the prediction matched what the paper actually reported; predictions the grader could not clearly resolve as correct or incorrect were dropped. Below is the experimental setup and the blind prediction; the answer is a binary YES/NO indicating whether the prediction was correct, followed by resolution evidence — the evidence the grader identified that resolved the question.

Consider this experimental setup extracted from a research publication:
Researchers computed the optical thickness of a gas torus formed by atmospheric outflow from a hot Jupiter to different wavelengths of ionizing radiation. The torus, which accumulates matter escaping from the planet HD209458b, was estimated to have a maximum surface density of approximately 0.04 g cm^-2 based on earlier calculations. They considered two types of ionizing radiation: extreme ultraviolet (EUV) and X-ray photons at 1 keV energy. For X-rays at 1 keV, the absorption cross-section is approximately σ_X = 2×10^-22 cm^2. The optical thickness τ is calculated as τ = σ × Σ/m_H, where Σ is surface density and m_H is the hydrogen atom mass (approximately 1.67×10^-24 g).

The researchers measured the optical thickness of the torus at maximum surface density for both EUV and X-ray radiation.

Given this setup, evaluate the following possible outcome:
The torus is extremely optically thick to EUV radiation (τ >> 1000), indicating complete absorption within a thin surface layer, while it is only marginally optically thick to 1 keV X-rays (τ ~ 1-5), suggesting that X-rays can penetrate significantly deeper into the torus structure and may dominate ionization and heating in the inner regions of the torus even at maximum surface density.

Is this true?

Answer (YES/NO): YES